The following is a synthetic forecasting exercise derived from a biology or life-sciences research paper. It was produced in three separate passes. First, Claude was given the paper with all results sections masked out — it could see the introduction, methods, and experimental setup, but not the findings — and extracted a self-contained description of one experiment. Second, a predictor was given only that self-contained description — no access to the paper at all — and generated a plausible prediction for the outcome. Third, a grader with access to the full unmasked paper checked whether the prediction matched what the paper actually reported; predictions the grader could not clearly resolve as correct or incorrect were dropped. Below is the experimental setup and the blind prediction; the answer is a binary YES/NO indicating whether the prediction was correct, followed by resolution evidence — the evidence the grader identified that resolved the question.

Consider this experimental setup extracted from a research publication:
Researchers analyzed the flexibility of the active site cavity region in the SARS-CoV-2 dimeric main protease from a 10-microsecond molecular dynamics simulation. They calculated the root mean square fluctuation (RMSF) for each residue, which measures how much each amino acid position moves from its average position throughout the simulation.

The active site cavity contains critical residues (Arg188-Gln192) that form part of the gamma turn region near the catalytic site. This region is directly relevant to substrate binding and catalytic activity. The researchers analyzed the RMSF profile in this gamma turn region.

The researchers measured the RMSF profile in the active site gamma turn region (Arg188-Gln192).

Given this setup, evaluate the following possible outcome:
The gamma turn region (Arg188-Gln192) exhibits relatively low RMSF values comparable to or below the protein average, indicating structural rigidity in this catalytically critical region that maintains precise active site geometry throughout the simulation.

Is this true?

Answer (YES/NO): NO